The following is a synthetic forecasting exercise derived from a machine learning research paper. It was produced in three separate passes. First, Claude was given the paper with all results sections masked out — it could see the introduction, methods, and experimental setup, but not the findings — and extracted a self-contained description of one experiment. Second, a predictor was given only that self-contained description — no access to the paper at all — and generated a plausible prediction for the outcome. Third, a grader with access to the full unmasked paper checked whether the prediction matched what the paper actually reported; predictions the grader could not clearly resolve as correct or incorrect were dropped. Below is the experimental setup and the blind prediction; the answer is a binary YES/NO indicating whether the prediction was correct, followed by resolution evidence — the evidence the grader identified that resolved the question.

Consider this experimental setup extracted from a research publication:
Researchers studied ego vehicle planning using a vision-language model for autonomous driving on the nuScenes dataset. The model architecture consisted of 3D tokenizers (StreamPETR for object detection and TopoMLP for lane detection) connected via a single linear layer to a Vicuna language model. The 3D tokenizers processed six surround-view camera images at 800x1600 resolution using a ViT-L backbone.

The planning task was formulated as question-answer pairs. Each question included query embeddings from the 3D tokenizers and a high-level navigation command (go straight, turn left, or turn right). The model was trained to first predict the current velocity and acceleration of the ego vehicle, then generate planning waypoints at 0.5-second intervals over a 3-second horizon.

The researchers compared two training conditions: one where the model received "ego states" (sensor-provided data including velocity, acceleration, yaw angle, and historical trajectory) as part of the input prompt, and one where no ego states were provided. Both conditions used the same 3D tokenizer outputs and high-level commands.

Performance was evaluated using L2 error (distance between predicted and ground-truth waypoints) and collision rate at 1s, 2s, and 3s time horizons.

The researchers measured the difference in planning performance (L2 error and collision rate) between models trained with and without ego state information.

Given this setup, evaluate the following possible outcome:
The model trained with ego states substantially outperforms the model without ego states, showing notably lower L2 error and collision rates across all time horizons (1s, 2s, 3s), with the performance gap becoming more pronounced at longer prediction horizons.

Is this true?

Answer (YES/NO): NO